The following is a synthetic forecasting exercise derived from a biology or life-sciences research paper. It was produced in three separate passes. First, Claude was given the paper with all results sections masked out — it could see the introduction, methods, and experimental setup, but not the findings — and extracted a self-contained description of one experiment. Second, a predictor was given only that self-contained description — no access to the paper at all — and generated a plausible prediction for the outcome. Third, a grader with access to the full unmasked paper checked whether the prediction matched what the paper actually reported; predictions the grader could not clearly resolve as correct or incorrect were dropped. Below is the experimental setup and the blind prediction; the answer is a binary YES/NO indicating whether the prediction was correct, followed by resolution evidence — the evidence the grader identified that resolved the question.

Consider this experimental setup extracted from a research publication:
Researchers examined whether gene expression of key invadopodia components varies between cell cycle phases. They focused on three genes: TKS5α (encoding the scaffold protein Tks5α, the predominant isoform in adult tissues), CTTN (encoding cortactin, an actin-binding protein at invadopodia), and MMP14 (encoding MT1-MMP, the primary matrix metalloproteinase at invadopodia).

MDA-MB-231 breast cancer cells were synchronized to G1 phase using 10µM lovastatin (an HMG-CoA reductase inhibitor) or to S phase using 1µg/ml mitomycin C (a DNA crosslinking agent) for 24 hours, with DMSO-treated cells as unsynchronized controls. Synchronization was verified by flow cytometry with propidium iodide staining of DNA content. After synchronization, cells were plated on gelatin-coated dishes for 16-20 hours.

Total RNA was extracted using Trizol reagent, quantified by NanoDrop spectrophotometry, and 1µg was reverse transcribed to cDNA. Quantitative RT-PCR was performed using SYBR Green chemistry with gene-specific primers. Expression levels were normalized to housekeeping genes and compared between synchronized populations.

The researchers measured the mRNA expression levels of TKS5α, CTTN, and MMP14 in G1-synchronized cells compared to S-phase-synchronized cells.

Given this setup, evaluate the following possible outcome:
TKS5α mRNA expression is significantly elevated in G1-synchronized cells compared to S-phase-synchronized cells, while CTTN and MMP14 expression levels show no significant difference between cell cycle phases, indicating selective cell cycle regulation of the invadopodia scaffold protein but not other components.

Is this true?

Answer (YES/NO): NO